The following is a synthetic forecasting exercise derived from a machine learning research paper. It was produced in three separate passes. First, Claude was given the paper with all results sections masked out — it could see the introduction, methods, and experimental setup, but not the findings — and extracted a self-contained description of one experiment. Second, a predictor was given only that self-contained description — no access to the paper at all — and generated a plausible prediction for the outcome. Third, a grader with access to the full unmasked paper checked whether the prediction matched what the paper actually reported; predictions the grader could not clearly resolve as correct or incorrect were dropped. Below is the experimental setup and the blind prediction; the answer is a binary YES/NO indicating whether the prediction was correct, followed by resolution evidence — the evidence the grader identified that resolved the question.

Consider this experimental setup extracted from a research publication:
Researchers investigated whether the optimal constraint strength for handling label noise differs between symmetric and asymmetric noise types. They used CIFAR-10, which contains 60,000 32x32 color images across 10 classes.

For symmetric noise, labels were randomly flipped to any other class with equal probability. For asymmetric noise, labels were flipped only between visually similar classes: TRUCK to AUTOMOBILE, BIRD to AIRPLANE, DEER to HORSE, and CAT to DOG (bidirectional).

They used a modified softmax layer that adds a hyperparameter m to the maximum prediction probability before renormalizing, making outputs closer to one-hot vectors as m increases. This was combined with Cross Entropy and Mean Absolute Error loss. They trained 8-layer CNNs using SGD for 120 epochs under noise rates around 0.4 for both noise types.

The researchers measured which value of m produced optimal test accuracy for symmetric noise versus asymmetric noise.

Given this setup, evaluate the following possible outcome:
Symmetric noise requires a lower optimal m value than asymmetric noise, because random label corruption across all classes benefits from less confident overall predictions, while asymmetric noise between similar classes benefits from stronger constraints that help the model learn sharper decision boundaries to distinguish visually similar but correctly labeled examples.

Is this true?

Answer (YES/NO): NO